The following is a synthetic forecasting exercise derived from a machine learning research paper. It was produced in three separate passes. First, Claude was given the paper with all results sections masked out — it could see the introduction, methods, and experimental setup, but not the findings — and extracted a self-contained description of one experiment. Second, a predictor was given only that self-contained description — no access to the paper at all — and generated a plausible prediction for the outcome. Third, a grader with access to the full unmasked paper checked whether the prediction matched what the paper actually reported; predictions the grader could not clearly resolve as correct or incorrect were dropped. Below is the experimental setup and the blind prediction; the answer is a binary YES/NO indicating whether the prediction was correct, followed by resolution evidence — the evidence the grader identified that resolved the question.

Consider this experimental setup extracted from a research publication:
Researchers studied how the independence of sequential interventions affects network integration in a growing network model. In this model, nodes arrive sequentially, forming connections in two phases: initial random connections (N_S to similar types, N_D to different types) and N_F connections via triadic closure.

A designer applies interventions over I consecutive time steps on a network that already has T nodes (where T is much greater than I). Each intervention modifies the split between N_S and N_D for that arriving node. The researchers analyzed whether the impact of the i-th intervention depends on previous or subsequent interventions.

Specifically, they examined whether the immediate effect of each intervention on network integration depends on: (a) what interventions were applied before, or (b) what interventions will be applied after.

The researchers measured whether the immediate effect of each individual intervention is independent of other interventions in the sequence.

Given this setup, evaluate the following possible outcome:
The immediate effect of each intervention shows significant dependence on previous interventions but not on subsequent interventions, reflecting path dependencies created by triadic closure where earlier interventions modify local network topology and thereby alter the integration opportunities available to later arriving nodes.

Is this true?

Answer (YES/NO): NO